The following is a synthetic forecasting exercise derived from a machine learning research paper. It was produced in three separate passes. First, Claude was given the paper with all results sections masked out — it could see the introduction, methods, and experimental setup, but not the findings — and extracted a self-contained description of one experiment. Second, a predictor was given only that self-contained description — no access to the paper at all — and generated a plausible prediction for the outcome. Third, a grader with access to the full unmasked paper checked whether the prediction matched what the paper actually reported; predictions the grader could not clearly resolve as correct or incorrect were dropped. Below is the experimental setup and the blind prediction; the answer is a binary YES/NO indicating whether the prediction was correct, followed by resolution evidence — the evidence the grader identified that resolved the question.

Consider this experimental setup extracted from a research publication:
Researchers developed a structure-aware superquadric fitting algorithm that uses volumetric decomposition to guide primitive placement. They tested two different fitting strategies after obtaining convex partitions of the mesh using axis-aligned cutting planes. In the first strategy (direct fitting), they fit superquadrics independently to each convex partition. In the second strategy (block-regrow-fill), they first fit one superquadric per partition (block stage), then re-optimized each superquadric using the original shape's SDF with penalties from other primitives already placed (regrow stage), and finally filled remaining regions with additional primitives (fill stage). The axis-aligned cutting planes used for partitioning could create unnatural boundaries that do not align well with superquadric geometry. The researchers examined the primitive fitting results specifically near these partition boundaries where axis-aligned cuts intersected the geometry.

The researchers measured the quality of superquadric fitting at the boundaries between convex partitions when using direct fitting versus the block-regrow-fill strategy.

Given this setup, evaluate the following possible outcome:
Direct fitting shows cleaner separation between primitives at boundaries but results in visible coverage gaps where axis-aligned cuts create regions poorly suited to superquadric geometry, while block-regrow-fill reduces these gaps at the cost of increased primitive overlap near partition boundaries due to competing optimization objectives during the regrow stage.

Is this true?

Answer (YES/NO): NO